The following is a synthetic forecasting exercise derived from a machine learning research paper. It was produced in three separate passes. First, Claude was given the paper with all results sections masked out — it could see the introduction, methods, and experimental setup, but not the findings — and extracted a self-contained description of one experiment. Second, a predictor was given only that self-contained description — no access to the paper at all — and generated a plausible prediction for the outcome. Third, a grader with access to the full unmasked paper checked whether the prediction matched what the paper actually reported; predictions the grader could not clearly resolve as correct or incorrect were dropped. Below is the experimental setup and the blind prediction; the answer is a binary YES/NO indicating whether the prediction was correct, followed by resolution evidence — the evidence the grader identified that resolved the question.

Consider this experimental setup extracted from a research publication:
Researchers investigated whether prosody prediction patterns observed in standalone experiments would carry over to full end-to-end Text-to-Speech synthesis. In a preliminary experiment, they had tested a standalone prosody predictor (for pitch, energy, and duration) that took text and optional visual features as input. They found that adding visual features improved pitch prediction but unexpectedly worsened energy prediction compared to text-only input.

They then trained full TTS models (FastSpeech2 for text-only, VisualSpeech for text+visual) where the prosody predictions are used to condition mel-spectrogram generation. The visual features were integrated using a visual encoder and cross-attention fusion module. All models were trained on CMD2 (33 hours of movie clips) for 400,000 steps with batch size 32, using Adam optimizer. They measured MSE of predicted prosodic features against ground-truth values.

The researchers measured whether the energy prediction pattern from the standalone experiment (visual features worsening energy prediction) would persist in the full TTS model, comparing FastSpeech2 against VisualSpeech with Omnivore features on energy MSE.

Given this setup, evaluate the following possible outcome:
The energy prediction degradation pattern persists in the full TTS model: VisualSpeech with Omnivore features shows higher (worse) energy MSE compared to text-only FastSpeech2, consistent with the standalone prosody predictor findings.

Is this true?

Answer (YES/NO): NO